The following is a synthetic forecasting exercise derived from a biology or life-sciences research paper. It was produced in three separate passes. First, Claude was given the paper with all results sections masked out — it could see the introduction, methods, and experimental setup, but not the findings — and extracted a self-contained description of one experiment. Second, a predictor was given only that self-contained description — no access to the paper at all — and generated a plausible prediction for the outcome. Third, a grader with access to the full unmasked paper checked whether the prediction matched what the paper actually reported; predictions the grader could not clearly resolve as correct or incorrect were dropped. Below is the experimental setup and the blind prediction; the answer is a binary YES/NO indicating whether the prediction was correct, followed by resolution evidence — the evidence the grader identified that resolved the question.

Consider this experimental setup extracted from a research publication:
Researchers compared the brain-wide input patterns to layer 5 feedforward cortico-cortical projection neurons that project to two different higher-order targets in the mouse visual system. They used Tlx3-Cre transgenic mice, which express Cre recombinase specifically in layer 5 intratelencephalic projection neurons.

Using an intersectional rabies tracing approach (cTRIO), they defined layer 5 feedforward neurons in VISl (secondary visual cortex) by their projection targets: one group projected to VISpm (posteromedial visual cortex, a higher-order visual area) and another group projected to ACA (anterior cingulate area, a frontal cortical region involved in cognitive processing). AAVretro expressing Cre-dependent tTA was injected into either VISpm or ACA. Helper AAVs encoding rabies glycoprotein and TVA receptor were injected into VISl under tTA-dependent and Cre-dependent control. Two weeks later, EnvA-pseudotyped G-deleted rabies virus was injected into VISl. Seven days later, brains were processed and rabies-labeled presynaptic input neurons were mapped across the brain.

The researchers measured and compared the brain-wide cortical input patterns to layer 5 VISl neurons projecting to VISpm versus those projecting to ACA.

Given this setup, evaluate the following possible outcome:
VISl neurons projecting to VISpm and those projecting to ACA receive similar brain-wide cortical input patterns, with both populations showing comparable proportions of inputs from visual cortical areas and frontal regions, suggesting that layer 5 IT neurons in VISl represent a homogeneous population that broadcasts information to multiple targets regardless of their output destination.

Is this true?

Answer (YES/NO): YES